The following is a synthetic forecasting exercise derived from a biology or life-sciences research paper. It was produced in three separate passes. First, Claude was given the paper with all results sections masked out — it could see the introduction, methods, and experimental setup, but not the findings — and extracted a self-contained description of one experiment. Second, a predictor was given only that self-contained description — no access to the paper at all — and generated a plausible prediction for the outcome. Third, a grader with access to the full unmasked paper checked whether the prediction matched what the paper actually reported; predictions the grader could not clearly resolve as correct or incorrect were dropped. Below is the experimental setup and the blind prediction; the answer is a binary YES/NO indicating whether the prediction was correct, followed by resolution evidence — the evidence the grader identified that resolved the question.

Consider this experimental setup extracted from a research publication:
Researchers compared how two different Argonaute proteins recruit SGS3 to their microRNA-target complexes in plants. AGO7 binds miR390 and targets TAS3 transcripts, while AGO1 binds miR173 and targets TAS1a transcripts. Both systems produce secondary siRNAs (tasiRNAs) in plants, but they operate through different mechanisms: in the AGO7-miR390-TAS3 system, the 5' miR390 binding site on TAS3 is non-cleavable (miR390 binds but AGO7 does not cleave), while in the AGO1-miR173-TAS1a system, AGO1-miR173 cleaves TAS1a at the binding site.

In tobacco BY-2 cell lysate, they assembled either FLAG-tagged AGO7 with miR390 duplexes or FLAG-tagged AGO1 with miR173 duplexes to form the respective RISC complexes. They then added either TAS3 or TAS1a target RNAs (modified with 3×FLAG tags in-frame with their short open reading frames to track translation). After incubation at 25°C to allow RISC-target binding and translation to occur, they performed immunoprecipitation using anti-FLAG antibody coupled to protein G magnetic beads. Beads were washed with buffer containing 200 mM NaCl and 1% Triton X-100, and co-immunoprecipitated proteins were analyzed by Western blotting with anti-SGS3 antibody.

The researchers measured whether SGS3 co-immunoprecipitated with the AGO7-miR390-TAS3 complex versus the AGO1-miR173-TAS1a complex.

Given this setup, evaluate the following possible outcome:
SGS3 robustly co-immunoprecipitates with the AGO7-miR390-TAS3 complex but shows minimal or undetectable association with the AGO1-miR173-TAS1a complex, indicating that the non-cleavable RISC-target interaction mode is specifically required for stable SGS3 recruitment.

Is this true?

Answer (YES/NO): NO